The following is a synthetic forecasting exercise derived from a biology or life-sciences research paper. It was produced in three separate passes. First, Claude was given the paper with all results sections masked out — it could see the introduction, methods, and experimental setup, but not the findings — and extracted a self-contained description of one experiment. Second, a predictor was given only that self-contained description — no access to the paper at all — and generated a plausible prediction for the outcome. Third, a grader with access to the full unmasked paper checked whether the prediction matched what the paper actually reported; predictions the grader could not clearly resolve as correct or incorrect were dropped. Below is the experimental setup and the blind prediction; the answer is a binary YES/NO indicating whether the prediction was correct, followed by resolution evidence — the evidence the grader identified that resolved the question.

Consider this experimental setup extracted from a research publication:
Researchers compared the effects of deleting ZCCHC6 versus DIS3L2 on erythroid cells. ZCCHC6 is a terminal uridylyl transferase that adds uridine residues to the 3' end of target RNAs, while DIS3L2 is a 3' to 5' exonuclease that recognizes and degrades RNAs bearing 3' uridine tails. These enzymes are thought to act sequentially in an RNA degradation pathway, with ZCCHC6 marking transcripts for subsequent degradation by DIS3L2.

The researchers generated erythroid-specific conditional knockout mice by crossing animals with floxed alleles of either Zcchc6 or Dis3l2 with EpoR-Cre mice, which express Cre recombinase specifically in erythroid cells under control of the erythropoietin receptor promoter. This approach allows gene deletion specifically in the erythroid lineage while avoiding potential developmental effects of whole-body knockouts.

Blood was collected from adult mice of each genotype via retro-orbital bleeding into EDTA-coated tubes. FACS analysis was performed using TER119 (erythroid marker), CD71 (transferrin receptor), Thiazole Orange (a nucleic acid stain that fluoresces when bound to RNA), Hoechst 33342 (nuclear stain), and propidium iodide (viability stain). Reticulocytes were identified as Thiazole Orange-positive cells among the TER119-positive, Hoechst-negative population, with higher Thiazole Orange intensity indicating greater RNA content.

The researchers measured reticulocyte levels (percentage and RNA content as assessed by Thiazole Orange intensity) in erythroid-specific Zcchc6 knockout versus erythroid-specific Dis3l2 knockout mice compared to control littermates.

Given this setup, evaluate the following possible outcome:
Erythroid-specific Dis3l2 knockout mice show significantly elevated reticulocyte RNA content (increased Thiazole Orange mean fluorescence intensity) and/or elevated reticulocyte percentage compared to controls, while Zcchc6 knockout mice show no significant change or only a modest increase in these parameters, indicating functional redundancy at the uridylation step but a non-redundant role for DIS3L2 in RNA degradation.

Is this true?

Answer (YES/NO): NO